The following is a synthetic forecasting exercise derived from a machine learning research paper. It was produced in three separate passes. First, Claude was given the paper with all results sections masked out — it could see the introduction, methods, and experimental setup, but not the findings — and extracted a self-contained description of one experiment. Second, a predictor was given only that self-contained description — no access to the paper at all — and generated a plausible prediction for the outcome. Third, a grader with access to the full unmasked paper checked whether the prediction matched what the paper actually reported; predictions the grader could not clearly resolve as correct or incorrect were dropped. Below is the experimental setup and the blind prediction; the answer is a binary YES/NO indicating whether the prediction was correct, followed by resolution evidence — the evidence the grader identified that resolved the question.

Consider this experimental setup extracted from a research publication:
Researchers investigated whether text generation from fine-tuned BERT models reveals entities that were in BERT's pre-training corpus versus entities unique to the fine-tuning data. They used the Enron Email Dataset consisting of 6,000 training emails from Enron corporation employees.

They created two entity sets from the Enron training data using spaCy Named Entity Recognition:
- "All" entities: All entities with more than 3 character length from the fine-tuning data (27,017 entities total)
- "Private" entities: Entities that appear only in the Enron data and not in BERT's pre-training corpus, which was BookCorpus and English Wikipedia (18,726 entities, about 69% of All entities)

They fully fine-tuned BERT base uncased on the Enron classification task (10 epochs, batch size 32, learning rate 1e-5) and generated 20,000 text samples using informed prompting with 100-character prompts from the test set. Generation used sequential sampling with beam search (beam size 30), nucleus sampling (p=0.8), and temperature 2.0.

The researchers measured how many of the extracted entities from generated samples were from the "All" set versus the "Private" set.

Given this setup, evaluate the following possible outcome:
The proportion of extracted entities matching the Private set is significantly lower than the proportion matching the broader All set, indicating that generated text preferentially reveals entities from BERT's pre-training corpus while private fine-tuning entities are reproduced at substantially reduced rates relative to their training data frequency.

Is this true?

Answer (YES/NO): YES